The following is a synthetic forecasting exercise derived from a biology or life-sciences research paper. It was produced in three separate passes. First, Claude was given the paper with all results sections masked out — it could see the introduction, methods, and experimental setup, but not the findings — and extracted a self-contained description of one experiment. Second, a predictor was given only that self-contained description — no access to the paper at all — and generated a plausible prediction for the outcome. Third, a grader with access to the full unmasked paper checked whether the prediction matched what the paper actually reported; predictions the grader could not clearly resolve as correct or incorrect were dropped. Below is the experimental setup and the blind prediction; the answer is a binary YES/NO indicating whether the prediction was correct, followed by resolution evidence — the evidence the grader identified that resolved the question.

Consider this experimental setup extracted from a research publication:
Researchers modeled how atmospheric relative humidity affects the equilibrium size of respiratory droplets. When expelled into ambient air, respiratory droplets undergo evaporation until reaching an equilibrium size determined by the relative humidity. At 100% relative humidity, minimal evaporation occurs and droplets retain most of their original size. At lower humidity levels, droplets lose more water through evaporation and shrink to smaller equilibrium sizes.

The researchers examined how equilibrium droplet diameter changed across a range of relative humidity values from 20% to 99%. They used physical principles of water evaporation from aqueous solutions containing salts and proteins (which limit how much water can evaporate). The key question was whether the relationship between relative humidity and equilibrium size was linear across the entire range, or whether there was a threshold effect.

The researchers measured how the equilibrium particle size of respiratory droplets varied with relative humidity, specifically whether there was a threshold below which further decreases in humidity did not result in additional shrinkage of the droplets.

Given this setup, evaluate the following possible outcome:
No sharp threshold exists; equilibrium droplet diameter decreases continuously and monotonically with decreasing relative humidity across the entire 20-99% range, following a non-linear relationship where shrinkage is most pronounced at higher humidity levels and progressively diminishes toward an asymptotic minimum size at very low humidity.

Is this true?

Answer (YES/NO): NO